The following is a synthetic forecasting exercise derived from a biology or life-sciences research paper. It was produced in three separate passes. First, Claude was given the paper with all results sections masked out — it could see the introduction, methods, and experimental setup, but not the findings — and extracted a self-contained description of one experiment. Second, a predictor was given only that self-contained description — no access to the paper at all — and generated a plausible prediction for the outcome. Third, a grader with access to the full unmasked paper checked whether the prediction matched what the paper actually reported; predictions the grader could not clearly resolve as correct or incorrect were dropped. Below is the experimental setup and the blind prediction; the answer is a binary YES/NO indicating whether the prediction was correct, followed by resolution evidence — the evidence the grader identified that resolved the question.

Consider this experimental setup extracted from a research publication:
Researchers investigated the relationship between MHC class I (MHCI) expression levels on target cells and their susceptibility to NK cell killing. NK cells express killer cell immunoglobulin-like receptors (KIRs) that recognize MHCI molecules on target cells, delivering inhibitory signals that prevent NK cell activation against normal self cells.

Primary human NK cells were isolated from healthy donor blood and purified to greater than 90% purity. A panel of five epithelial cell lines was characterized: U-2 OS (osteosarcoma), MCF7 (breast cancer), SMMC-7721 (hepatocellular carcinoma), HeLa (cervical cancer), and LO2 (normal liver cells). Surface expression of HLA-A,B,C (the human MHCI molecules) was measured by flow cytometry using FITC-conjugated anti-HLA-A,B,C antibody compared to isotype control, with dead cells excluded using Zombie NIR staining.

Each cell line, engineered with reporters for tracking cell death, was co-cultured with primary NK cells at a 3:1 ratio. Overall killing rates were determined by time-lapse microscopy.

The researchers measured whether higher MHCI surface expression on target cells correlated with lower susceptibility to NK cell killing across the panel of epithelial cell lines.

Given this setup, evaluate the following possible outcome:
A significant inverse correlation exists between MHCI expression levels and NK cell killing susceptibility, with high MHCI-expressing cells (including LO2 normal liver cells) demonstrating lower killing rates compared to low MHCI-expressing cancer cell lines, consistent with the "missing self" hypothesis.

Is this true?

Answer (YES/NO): YES